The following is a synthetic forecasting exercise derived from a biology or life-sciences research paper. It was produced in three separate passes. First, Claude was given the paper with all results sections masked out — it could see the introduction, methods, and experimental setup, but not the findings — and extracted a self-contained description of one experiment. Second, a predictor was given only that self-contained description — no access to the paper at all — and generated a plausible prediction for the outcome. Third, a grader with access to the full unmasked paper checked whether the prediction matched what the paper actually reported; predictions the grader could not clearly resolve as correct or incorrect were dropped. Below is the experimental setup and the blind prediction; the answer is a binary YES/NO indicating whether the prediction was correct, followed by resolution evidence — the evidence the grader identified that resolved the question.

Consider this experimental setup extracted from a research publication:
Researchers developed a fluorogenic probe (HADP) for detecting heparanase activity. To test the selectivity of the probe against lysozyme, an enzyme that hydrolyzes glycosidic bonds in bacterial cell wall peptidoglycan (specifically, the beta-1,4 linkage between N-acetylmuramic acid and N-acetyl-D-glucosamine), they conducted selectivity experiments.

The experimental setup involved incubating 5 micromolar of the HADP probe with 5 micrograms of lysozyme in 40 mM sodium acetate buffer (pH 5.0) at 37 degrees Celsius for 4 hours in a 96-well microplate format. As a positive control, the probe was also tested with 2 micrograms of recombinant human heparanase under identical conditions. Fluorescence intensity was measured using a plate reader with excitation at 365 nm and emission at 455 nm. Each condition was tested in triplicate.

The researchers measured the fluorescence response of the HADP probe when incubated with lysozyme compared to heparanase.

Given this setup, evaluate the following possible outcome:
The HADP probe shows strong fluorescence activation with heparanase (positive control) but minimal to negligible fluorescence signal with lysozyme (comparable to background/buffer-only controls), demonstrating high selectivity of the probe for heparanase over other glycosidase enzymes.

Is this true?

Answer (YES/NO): YES